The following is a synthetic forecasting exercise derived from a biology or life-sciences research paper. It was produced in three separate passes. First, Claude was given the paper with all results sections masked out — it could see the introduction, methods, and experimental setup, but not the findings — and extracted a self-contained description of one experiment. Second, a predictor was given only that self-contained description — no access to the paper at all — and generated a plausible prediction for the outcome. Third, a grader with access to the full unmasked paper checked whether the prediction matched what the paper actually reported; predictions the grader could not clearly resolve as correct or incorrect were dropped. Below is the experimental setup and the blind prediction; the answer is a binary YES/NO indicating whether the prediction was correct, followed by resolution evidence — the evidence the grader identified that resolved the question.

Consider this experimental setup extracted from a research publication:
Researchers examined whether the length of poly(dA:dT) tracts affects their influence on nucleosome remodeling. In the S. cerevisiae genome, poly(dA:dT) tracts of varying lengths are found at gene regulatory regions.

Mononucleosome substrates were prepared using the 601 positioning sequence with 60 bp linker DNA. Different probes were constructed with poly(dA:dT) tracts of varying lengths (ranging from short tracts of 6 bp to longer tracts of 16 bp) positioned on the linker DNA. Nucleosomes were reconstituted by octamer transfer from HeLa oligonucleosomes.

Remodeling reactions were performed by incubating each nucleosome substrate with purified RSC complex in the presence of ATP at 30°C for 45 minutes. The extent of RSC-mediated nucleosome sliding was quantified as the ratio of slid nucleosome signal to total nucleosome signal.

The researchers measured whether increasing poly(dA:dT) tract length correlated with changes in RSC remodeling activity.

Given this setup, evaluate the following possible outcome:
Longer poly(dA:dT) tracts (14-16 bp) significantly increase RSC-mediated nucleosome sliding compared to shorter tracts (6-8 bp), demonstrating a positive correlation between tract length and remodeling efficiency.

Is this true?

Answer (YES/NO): NO